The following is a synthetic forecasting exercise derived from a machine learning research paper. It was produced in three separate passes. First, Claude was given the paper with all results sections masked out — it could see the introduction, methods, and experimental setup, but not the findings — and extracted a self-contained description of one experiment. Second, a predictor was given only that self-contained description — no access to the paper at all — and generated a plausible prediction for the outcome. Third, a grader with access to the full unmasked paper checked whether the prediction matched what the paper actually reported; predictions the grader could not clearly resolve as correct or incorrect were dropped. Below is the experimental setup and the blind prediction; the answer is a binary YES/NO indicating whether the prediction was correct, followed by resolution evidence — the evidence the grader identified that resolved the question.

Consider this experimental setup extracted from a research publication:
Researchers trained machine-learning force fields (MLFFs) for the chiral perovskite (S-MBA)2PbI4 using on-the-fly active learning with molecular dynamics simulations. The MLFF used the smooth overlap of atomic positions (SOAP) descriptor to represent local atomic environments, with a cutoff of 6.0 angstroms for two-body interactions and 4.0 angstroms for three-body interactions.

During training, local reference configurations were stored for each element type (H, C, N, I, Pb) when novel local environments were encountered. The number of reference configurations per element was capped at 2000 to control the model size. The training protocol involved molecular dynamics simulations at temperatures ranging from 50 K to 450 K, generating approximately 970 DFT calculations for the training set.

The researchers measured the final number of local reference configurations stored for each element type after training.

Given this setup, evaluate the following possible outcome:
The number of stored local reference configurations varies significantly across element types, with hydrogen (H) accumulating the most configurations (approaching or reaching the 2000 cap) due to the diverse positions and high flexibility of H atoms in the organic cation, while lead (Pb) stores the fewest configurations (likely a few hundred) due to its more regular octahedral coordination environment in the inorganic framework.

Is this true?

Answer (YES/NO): YES